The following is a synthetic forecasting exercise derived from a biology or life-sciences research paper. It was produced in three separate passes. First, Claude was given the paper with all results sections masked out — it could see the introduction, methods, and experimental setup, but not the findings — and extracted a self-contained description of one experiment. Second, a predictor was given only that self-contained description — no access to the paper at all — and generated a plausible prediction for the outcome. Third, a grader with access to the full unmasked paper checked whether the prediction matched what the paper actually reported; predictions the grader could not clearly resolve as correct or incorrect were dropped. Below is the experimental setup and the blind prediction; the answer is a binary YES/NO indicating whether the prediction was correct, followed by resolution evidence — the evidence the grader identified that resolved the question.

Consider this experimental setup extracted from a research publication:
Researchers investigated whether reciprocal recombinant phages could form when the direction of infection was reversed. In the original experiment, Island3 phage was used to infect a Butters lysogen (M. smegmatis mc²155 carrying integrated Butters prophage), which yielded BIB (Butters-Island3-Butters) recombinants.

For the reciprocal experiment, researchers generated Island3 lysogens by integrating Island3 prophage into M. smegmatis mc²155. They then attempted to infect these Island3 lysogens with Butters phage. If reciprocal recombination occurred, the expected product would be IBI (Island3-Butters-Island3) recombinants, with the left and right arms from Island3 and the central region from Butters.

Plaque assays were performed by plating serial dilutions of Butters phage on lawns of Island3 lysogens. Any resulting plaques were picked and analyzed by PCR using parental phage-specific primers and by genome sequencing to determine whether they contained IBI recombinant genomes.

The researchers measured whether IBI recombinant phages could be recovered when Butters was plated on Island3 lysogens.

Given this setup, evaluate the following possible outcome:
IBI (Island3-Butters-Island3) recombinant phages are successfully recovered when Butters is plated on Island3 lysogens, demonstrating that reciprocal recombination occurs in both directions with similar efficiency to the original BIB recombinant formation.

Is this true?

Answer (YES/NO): NO